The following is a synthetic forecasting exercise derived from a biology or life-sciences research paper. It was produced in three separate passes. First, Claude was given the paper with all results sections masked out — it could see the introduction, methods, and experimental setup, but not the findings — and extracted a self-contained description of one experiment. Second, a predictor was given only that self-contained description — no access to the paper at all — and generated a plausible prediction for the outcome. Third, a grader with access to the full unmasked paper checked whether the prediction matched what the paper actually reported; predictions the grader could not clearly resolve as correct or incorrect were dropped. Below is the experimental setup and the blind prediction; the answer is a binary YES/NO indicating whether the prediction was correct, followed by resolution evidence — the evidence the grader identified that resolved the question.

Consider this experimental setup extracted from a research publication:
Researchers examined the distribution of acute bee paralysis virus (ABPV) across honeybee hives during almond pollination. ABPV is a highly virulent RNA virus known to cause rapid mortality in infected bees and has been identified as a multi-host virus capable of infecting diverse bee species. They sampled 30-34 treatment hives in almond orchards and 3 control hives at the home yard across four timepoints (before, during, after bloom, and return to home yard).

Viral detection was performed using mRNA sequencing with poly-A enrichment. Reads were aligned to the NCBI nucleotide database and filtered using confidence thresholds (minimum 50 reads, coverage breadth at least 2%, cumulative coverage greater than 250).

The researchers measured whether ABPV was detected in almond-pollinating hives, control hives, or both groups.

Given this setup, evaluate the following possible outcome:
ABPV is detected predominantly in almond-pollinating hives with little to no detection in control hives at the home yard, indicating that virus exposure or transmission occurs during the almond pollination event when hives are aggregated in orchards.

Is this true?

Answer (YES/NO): NO